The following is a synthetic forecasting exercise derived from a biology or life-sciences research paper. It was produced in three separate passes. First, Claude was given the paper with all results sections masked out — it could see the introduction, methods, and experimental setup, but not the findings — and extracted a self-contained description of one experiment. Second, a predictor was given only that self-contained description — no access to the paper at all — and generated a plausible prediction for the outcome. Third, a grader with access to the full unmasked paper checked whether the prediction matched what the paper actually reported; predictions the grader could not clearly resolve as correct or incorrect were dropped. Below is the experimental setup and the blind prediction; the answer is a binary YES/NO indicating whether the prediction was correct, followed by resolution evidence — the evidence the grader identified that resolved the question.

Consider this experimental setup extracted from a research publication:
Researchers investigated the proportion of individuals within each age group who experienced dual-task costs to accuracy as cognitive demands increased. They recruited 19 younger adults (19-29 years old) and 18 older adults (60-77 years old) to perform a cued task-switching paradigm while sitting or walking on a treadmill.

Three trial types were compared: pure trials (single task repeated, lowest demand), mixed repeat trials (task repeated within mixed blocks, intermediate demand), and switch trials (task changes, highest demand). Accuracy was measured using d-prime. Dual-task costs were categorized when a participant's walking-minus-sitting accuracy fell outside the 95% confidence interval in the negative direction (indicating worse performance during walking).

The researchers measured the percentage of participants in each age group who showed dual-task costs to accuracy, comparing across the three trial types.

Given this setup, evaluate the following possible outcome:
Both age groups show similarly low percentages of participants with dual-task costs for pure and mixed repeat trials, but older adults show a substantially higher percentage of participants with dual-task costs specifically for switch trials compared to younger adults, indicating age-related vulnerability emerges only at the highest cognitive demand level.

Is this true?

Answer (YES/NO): NO